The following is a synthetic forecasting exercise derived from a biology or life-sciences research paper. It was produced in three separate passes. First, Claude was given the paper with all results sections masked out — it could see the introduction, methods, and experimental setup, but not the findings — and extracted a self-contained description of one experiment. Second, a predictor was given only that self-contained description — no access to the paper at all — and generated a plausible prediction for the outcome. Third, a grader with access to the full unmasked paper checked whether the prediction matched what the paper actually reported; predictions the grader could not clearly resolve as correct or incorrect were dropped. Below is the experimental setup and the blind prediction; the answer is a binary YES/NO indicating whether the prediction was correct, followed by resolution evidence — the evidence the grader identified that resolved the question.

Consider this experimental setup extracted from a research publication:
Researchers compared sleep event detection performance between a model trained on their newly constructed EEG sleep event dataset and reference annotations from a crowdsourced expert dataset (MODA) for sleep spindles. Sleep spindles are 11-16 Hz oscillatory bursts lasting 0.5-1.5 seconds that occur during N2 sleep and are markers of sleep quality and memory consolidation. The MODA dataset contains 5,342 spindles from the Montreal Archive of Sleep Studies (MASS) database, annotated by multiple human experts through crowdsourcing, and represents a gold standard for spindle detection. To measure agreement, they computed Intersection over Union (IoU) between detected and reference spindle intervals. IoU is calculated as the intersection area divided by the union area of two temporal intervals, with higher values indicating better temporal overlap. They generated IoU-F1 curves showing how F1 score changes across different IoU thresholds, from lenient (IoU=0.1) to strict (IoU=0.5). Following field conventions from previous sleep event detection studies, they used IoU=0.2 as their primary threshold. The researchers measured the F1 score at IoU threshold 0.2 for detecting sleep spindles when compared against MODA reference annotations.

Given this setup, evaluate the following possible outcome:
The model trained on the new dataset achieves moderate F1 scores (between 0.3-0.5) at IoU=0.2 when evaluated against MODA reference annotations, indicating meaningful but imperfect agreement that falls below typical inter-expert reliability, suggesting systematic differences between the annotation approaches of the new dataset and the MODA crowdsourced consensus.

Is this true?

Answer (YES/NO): NO